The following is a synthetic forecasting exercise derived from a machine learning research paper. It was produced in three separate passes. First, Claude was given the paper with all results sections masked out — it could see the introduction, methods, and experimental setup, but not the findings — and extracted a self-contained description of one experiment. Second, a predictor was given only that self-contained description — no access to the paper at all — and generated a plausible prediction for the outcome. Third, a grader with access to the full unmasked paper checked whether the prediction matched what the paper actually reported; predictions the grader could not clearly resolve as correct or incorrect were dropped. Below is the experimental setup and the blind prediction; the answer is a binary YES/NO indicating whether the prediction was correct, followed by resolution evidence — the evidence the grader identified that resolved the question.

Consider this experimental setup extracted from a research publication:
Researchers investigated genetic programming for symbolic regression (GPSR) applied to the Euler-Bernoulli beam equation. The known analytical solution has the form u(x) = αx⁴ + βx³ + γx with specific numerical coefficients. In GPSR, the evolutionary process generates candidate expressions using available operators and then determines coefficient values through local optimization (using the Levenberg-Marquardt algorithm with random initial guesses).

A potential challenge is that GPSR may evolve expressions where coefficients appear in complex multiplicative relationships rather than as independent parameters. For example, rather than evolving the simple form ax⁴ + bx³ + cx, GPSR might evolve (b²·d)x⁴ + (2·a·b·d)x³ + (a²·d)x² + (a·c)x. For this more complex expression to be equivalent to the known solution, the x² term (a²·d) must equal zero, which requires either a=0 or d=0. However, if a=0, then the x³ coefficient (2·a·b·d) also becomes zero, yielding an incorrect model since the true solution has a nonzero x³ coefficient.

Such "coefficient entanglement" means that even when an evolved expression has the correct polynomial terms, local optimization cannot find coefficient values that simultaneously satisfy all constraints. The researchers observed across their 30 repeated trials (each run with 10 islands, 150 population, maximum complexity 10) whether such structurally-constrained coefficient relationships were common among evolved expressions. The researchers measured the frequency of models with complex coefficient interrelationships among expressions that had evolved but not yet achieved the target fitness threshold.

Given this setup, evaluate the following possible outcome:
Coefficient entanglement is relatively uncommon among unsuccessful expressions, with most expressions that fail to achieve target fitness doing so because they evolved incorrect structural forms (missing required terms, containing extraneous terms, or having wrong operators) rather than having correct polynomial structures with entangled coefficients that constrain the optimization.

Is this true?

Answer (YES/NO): NO